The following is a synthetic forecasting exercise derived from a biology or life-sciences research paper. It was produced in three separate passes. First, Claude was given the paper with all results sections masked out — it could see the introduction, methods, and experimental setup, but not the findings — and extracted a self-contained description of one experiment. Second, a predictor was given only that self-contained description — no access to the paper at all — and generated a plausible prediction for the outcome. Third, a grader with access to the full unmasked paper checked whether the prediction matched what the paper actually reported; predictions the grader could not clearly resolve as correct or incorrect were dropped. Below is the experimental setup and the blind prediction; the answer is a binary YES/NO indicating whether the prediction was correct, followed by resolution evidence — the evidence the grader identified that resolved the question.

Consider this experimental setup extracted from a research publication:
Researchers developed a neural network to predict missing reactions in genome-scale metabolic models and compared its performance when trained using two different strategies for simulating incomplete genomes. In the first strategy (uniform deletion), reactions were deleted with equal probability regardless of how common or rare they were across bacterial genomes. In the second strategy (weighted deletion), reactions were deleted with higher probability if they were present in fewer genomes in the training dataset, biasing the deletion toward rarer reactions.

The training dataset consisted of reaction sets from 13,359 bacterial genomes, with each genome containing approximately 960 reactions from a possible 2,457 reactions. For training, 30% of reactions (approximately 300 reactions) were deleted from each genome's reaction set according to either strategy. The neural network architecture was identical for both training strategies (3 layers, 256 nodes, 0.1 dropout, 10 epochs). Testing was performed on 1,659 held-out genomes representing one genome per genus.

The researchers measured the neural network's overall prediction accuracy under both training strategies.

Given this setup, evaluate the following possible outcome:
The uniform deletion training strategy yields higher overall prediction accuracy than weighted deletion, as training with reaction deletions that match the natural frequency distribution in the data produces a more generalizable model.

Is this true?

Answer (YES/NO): NO